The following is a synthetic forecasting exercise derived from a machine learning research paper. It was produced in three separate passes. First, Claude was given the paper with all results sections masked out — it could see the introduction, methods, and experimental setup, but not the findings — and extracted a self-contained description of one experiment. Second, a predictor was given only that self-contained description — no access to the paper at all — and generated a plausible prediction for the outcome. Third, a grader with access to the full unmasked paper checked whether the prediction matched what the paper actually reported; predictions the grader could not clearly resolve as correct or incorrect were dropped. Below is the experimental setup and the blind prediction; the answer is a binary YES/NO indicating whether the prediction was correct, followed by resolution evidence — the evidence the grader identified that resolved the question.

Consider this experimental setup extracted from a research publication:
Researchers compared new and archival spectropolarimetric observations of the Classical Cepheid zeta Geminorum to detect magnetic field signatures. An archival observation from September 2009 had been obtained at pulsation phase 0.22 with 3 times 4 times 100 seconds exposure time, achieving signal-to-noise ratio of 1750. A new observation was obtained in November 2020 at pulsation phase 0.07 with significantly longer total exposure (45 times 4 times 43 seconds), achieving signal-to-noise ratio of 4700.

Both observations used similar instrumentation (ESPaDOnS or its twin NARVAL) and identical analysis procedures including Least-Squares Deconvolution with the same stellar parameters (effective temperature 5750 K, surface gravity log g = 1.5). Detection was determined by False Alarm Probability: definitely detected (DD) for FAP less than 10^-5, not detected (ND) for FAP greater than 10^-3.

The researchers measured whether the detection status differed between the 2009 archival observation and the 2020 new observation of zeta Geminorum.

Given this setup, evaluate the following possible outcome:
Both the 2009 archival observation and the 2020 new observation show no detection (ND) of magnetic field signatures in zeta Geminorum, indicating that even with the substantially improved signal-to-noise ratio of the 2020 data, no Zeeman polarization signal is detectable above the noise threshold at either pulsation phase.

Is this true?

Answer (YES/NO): NO